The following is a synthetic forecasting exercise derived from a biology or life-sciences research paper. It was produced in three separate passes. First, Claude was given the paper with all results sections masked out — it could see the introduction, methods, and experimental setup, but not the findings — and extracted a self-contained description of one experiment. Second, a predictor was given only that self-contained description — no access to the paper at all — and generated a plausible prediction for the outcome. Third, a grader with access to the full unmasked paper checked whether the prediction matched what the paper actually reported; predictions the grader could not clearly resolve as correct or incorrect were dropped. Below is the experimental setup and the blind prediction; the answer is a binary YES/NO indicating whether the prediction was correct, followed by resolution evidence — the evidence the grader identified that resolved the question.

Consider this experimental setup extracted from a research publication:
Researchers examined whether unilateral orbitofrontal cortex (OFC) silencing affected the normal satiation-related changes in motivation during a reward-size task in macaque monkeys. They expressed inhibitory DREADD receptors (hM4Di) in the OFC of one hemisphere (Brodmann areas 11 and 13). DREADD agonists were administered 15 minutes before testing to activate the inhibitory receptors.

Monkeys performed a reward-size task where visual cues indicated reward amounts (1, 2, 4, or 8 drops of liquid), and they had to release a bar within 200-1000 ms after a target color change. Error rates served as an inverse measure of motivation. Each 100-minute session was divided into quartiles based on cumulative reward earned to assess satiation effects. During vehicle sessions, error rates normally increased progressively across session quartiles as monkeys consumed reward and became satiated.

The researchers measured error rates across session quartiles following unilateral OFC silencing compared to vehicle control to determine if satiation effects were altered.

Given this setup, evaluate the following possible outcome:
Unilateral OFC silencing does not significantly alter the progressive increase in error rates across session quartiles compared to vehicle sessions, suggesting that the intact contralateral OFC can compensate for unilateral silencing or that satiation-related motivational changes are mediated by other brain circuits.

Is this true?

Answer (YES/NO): YES